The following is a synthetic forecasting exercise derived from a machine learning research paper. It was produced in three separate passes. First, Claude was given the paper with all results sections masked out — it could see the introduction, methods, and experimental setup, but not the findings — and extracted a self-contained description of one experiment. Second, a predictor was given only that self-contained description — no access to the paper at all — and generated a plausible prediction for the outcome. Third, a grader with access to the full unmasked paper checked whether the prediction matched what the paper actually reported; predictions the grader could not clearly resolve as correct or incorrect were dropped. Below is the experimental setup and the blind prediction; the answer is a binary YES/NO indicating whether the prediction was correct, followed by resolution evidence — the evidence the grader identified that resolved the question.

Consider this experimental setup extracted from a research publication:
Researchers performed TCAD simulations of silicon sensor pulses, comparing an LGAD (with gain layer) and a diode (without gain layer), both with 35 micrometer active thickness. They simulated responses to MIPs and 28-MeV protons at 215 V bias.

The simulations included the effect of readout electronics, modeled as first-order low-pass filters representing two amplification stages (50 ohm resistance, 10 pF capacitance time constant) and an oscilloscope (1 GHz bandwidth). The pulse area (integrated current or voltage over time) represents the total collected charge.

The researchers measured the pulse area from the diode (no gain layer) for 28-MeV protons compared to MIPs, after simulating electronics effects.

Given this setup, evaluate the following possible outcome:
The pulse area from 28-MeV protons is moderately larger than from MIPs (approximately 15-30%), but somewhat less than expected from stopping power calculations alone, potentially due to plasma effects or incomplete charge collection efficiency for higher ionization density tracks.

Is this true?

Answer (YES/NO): NO